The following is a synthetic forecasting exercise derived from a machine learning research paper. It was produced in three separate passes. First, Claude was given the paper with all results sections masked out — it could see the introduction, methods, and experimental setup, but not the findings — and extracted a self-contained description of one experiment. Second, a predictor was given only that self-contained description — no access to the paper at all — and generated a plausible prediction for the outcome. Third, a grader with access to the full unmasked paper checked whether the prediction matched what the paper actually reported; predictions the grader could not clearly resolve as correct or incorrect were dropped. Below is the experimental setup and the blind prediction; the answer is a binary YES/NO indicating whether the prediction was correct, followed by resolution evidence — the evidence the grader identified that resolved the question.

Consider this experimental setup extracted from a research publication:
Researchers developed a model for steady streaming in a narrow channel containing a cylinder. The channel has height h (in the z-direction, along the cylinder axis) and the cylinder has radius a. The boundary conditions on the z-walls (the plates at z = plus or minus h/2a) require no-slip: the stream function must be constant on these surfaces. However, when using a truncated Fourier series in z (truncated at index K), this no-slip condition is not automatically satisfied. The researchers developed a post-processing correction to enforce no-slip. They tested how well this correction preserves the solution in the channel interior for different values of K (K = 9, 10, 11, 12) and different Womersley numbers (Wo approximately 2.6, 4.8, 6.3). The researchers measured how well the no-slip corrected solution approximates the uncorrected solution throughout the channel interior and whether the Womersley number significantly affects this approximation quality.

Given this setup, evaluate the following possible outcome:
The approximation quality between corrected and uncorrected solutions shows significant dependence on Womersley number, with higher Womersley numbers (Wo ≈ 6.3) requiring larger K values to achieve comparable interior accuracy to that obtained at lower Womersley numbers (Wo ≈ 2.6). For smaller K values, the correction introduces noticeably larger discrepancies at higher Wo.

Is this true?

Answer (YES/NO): NO